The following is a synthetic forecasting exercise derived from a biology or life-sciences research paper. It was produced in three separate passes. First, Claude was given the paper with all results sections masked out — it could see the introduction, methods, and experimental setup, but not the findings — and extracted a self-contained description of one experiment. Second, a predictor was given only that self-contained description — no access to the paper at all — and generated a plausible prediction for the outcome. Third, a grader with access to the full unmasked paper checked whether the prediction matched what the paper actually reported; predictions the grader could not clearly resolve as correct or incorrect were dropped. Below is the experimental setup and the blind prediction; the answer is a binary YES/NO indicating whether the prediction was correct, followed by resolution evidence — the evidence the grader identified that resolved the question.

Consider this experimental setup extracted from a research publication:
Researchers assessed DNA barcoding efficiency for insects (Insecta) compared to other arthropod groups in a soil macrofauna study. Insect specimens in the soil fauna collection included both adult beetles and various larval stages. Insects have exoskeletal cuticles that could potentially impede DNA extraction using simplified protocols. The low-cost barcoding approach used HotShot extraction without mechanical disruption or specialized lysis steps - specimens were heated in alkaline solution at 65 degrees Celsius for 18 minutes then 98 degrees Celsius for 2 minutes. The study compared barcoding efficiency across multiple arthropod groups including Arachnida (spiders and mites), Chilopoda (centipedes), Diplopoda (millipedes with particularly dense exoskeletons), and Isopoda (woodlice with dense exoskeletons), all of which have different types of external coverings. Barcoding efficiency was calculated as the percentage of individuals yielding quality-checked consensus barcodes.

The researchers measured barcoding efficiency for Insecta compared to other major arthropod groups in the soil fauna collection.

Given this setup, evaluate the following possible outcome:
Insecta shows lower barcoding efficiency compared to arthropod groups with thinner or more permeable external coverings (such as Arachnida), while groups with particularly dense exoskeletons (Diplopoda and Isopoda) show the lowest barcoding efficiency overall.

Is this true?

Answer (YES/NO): NO